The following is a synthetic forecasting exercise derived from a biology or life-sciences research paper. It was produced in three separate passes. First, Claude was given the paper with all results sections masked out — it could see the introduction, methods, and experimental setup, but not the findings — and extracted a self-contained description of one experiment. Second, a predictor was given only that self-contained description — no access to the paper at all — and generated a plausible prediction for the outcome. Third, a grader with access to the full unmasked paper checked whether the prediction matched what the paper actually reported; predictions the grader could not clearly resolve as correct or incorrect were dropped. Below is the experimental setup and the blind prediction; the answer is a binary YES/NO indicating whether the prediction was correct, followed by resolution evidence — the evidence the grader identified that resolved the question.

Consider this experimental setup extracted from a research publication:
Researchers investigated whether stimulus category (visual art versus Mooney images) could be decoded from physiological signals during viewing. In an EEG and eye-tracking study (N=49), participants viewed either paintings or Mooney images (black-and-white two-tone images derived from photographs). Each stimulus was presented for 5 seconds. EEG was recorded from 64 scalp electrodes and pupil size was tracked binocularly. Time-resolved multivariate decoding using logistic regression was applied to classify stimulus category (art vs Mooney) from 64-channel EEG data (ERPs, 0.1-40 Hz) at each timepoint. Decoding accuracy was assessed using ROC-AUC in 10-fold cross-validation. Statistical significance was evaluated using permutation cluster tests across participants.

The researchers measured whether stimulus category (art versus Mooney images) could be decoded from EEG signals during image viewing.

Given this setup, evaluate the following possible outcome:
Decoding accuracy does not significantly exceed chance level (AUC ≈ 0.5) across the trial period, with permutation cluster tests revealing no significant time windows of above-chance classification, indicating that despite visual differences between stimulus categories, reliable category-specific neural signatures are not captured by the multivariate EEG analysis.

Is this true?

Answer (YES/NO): NO